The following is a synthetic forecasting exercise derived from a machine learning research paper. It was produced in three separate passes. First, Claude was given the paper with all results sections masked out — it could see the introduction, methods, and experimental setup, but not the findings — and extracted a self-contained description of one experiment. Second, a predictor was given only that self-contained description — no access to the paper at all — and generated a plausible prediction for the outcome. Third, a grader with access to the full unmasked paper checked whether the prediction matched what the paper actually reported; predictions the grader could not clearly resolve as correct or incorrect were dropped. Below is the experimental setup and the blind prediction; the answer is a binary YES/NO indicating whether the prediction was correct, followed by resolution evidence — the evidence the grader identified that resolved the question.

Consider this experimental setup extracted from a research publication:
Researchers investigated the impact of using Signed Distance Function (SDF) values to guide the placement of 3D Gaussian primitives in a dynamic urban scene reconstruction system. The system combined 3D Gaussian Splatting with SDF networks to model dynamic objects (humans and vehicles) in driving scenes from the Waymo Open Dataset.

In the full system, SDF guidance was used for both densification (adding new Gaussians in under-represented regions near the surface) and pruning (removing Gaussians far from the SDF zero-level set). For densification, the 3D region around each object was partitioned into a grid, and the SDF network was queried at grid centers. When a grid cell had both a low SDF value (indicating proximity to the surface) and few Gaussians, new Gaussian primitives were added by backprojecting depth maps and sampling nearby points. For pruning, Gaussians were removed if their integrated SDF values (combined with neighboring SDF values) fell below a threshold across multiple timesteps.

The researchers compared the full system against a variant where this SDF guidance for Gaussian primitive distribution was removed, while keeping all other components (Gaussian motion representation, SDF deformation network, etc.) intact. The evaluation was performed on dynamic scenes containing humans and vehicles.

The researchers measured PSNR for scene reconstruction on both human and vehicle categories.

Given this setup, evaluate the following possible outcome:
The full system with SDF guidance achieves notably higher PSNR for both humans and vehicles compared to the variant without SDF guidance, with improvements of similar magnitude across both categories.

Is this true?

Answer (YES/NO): NO